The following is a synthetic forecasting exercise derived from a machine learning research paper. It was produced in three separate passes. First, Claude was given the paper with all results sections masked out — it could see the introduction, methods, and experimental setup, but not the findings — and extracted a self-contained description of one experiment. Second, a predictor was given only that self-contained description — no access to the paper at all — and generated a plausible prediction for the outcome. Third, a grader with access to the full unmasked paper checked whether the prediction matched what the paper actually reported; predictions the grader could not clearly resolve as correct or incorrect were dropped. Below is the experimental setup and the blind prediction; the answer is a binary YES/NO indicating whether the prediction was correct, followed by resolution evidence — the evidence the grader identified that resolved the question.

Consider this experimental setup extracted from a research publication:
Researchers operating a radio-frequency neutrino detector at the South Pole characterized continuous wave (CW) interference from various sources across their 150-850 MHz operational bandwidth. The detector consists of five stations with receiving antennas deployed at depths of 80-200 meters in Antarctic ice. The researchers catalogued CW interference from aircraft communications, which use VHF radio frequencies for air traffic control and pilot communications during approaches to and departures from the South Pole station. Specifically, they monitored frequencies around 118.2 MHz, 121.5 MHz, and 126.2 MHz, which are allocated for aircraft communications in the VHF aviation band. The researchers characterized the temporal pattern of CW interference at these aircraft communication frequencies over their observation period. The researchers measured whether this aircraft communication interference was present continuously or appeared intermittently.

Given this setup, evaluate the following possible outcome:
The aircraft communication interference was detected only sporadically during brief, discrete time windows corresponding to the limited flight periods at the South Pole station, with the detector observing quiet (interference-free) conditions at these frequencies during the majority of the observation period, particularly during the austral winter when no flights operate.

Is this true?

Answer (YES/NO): NO